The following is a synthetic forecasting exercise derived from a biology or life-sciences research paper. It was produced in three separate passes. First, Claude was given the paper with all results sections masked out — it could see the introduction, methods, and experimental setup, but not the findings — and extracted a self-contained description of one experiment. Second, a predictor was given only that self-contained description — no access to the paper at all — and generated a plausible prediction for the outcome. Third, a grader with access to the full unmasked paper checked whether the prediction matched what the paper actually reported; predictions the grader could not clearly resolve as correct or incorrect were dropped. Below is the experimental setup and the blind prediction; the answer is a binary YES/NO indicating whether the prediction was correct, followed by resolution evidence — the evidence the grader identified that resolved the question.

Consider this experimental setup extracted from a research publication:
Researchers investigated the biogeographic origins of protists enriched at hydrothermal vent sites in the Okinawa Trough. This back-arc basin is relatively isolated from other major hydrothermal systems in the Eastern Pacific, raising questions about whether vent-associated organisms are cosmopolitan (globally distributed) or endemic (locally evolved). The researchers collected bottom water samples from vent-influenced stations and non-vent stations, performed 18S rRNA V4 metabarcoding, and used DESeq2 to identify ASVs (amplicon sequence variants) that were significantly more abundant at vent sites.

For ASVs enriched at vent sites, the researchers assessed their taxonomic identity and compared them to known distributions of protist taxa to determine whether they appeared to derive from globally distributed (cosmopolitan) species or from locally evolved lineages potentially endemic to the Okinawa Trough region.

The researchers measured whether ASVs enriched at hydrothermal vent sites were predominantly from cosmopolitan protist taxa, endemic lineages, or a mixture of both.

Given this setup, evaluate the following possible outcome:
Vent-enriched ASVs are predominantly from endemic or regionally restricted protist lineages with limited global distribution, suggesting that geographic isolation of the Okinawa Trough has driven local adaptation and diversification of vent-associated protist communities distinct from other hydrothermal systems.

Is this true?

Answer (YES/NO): NO